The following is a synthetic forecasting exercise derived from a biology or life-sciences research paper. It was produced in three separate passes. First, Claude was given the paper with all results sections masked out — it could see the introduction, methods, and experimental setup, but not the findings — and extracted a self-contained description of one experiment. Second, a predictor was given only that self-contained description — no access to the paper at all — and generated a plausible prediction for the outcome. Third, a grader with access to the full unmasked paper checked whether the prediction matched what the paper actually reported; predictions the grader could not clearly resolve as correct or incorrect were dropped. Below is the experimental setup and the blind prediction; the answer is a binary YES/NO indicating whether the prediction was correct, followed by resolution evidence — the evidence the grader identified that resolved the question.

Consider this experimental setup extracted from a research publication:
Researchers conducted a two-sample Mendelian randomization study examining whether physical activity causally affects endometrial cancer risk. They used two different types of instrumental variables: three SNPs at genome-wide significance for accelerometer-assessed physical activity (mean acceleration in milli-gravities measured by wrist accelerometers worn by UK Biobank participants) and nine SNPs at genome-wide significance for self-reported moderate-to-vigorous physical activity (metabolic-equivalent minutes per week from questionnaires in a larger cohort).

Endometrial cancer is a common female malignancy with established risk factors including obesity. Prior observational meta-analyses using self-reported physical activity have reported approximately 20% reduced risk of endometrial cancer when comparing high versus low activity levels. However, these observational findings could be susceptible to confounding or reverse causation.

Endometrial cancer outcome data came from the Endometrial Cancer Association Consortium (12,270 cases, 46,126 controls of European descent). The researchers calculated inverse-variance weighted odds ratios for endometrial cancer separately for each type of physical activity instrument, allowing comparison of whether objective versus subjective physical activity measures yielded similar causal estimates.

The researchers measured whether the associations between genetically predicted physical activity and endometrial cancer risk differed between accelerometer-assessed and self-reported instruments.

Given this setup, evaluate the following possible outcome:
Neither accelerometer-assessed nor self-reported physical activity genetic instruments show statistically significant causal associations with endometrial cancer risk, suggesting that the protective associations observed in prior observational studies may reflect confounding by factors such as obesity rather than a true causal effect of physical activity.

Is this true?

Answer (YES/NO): NO